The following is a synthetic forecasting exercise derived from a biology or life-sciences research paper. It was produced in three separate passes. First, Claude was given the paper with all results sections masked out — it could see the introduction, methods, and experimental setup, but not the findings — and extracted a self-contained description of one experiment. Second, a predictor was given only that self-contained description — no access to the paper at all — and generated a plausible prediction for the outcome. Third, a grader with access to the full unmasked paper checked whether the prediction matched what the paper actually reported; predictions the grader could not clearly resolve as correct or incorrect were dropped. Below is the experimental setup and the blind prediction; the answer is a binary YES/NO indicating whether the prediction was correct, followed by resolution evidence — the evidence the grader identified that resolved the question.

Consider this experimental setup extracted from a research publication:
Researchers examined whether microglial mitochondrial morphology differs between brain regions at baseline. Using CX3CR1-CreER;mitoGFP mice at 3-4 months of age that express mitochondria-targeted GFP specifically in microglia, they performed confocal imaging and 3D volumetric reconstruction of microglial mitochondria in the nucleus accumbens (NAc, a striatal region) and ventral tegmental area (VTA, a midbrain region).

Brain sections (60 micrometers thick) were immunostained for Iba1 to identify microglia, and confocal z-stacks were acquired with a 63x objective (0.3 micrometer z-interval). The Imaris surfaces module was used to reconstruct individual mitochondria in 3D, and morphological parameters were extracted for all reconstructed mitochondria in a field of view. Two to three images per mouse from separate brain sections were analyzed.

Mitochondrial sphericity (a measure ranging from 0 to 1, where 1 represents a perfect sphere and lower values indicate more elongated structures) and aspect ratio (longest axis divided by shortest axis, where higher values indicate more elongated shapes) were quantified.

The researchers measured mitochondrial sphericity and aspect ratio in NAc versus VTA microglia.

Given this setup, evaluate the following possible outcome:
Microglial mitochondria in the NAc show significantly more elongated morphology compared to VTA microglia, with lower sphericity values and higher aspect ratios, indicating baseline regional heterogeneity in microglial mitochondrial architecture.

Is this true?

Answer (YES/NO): NO